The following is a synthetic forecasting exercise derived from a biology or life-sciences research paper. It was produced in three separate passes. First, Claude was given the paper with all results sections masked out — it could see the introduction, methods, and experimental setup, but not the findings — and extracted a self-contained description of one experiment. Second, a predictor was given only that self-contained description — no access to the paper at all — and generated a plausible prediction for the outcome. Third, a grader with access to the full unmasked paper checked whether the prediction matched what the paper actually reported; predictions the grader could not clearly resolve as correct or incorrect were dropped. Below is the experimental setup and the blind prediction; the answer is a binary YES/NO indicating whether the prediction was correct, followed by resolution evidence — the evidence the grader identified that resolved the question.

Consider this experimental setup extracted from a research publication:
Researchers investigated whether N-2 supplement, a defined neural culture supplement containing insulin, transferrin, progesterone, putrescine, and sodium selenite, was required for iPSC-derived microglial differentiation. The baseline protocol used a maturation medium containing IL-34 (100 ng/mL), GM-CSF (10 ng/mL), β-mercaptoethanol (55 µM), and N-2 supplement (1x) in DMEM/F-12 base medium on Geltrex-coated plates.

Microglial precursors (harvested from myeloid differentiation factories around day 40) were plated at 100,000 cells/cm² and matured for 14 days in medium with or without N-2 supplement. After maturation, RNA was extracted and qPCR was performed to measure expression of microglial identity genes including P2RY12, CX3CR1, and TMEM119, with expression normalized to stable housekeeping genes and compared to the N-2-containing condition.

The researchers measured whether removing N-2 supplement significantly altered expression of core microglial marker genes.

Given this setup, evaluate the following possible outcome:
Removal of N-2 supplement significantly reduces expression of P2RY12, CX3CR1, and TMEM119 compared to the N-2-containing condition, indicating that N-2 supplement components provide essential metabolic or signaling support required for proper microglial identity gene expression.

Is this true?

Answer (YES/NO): NO